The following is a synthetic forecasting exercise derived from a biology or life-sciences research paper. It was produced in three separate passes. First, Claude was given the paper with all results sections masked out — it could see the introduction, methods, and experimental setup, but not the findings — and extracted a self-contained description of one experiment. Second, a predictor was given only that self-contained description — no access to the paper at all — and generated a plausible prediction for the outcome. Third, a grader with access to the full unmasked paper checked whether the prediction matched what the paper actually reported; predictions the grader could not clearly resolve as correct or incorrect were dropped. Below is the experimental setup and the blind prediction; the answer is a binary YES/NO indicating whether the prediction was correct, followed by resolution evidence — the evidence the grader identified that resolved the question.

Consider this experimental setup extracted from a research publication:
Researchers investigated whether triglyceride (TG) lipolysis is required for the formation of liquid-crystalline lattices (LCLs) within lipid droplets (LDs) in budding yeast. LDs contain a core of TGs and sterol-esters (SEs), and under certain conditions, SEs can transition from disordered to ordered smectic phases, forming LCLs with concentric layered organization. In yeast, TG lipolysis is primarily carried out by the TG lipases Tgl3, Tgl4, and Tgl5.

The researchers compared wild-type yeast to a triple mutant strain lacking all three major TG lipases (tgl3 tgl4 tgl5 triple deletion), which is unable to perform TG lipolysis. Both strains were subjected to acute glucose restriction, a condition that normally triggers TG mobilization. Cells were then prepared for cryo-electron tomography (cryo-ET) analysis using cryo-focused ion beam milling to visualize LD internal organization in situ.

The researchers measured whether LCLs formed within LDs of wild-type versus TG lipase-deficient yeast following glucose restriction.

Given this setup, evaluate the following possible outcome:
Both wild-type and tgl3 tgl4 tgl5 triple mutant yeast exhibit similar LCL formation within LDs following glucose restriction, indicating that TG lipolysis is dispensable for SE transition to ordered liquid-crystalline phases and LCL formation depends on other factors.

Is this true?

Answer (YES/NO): NO